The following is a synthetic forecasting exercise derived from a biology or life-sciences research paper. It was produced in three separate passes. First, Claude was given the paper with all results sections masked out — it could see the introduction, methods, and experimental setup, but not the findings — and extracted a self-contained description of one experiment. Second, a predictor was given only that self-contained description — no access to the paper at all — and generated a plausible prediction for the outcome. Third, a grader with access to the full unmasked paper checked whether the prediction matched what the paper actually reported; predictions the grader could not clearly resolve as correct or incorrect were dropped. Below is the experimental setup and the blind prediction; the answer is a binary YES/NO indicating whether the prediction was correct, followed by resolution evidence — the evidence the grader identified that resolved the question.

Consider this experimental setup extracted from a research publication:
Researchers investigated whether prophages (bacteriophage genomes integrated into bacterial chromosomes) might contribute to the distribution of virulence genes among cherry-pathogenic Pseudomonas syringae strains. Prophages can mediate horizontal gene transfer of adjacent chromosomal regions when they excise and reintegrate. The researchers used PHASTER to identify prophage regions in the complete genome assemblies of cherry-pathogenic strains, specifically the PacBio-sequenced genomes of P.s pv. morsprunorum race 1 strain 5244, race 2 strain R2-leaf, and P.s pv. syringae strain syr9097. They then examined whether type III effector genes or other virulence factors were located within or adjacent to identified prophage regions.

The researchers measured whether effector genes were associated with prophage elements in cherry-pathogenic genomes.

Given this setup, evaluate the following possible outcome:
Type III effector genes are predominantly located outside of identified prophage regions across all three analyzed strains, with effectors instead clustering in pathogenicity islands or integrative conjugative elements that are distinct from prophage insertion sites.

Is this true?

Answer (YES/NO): NO